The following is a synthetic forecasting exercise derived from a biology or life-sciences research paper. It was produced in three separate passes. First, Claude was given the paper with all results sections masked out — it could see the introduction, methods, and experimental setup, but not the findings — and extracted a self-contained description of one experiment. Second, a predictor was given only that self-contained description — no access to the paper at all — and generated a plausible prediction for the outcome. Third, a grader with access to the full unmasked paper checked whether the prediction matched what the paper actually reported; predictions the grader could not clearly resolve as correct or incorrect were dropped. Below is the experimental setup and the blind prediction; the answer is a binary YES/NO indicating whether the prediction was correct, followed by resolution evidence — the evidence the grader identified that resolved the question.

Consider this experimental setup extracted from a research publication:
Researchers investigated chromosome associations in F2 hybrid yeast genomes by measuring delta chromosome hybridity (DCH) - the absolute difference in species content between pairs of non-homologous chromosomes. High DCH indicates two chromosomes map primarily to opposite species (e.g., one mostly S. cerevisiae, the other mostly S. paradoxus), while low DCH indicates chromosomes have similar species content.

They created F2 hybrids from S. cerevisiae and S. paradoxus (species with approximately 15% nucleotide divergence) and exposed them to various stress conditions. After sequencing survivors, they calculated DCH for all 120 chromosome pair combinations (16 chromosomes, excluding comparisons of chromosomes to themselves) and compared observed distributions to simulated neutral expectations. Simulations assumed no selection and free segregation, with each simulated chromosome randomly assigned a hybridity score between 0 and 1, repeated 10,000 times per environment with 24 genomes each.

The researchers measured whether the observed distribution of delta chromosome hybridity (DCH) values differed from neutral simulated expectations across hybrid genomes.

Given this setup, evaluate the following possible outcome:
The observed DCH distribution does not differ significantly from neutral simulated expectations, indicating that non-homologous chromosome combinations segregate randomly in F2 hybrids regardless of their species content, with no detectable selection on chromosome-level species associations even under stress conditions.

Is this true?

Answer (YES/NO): NO